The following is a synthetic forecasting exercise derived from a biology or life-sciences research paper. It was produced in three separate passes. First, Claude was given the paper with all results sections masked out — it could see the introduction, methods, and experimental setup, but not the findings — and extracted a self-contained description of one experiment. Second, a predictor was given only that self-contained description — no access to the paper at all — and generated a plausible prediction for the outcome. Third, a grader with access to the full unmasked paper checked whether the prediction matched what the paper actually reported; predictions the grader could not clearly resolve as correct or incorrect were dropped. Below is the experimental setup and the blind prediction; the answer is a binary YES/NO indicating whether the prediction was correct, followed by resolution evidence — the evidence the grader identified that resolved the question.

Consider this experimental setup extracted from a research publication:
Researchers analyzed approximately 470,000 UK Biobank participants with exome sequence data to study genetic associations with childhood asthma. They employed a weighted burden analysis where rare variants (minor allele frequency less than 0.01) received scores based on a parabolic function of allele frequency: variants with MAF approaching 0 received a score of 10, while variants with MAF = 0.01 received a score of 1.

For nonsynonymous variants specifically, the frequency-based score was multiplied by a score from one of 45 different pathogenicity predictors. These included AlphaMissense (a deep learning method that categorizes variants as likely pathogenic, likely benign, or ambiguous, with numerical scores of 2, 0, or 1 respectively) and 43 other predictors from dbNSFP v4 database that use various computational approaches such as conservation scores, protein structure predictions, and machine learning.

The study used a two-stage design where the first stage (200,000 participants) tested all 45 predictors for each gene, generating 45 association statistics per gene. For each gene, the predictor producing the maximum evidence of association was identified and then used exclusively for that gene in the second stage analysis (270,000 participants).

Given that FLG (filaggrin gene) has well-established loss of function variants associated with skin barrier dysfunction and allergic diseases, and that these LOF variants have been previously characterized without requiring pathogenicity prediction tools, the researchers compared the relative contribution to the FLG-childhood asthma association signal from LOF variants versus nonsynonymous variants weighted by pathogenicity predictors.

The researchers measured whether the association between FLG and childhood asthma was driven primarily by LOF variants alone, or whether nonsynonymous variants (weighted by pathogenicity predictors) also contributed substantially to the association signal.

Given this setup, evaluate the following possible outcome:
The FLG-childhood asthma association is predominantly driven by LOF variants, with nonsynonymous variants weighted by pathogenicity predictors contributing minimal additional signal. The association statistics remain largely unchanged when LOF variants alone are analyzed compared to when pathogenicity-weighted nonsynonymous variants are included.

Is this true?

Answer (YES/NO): YES